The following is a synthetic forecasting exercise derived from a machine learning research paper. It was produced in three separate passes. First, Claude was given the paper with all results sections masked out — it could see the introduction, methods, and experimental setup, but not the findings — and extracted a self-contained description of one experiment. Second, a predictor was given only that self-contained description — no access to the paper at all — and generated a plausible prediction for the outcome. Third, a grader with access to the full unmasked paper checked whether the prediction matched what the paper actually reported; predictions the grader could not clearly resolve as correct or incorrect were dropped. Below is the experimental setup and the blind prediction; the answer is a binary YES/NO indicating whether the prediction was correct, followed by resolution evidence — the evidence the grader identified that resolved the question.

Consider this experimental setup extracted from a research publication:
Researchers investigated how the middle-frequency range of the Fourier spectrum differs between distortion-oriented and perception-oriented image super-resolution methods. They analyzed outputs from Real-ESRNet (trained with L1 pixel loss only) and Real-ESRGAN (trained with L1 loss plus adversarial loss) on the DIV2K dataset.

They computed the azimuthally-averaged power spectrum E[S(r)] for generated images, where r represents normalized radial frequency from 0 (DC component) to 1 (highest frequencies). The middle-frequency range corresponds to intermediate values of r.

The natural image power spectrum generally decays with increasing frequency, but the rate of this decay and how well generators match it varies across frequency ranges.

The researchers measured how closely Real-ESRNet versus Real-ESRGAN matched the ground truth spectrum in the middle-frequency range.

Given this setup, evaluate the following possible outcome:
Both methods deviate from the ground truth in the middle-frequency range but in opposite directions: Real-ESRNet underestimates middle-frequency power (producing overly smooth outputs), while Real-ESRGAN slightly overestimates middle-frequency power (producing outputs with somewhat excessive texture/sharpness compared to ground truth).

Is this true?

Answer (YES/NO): NO